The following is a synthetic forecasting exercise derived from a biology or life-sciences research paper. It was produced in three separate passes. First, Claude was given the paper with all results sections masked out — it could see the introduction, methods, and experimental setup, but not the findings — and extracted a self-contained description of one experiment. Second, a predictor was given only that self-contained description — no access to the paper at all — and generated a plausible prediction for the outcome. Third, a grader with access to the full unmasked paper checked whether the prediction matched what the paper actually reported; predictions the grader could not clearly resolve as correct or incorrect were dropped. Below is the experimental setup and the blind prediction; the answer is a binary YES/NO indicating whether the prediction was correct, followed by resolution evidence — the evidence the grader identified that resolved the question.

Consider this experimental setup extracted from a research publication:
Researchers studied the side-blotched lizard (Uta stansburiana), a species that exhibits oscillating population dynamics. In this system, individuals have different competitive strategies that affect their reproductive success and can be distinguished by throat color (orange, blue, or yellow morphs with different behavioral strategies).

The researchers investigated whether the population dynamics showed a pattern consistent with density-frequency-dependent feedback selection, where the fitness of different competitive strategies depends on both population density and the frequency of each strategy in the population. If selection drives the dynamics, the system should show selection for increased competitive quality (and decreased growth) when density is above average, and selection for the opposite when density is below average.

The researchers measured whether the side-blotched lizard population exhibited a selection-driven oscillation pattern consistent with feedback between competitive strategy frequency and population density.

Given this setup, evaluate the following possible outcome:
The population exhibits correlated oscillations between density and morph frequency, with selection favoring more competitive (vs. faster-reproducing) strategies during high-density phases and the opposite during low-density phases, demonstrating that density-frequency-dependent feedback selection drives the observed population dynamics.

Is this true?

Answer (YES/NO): YES